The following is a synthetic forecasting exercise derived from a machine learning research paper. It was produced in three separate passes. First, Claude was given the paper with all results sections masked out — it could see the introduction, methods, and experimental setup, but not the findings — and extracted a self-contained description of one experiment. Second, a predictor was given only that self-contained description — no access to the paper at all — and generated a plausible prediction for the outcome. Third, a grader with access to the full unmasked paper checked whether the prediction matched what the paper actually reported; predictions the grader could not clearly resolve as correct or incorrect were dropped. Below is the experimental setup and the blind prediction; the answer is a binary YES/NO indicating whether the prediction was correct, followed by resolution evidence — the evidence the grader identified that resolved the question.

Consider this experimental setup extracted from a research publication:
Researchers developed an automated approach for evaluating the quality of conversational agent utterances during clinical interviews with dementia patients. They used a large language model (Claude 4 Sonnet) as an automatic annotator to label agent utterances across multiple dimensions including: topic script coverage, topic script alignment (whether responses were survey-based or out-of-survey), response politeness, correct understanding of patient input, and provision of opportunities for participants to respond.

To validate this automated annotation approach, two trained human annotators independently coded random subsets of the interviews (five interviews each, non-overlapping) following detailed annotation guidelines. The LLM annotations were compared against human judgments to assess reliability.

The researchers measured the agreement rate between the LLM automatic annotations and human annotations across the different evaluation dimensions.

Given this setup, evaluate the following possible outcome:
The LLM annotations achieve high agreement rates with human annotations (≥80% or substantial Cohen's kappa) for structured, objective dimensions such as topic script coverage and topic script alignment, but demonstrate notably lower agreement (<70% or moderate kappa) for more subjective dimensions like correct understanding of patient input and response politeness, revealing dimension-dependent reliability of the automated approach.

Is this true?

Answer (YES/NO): NO